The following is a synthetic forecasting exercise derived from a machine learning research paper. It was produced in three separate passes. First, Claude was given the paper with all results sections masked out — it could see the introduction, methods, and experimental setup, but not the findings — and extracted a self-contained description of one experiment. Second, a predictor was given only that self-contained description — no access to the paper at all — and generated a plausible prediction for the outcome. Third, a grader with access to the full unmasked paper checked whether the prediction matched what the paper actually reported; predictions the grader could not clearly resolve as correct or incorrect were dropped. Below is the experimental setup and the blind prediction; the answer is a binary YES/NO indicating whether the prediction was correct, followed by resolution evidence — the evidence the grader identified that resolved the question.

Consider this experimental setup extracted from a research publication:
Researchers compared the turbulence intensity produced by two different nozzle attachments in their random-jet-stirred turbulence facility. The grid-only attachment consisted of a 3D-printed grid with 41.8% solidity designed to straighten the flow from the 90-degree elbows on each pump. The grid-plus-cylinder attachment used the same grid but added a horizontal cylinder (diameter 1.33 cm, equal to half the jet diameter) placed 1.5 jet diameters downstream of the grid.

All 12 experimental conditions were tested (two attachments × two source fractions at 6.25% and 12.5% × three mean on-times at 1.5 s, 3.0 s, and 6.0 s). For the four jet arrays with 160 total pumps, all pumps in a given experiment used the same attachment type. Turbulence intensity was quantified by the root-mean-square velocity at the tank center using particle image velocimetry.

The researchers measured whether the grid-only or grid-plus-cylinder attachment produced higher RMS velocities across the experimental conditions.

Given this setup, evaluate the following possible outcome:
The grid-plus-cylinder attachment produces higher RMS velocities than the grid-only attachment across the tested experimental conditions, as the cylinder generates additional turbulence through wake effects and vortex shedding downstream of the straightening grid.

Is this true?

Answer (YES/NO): NO